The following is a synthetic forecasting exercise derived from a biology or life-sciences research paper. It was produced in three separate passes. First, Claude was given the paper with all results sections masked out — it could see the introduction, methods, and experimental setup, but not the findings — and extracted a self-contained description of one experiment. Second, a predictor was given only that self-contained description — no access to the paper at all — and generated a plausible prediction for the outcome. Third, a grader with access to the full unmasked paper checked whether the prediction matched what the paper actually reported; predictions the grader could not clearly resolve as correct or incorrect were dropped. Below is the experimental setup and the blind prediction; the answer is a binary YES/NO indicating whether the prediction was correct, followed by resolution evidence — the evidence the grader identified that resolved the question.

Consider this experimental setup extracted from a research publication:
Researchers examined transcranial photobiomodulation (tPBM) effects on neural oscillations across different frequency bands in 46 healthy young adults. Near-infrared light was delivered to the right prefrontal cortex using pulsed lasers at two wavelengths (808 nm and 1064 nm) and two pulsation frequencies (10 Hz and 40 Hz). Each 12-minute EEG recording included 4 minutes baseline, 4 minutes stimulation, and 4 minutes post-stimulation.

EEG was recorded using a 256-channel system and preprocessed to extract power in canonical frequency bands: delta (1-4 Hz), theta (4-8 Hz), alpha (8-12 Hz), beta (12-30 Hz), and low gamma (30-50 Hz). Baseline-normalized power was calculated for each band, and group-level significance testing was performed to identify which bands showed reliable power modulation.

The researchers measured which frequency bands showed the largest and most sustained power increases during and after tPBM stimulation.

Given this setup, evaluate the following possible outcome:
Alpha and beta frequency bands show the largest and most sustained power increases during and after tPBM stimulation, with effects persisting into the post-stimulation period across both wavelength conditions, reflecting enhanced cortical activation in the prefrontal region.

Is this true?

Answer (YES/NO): NO